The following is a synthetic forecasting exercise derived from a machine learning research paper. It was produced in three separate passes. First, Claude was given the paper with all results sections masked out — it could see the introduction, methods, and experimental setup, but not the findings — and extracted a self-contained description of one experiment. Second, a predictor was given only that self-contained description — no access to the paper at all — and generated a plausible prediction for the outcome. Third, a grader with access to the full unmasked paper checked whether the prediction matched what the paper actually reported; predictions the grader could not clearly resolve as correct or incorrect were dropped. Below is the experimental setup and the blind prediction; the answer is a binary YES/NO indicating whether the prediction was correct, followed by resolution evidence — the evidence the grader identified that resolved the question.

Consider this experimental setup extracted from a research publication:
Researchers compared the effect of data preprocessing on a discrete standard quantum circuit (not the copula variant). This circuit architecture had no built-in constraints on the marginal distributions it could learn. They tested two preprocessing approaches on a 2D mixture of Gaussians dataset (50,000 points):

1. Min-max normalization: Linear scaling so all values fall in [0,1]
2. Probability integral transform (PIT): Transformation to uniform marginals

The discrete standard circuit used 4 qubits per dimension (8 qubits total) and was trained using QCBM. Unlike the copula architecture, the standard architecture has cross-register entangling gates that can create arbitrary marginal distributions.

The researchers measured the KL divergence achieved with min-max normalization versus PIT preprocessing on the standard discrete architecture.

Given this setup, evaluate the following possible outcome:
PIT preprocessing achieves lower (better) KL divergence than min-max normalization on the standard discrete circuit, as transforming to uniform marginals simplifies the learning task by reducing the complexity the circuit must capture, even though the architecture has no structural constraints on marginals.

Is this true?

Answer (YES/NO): YES